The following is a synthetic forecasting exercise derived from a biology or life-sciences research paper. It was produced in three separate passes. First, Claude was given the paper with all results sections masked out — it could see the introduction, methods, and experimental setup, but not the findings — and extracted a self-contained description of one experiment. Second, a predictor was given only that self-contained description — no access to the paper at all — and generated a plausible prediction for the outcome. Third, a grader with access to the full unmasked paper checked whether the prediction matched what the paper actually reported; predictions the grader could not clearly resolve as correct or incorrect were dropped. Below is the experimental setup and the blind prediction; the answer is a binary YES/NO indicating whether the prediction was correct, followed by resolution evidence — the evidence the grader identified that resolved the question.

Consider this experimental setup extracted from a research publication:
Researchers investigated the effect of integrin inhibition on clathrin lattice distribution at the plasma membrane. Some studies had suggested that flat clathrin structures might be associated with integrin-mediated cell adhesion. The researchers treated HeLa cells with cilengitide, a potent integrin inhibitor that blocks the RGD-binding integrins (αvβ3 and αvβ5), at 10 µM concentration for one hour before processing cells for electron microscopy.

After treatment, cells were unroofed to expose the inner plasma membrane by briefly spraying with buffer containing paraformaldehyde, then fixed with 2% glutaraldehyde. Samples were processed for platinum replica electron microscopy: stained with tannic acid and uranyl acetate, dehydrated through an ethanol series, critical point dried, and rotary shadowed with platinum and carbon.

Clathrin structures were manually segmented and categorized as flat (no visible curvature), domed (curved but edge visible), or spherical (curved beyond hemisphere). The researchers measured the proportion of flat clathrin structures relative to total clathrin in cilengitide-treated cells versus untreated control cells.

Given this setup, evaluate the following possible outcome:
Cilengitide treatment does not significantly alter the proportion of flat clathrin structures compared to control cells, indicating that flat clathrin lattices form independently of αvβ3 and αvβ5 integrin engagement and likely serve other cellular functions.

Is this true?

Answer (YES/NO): NO